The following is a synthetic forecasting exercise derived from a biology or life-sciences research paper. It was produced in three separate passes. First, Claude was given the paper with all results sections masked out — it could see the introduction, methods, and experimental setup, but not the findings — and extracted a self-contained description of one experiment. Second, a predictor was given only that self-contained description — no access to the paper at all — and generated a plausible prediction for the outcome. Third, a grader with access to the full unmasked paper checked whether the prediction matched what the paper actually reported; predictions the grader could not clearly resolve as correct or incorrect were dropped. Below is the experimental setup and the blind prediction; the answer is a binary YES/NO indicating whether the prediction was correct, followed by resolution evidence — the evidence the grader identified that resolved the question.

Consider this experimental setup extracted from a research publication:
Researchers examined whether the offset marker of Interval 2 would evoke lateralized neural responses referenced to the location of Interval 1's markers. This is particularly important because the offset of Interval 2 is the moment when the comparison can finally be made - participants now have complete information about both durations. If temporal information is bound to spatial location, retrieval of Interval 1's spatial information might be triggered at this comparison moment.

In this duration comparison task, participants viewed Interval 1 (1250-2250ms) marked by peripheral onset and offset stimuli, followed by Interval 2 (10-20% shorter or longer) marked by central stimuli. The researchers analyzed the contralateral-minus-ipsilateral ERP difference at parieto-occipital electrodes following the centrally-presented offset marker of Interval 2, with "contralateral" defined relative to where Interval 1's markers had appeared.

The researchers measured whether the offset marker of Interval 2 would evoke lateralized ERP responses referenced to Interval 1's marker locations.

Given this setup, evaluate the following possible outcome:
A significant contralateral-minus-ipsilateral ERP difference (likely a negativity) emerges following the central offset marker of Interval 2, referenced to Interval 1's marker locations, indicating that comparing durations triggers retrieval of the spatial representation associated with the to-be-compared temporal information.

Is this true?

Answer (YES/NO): NO